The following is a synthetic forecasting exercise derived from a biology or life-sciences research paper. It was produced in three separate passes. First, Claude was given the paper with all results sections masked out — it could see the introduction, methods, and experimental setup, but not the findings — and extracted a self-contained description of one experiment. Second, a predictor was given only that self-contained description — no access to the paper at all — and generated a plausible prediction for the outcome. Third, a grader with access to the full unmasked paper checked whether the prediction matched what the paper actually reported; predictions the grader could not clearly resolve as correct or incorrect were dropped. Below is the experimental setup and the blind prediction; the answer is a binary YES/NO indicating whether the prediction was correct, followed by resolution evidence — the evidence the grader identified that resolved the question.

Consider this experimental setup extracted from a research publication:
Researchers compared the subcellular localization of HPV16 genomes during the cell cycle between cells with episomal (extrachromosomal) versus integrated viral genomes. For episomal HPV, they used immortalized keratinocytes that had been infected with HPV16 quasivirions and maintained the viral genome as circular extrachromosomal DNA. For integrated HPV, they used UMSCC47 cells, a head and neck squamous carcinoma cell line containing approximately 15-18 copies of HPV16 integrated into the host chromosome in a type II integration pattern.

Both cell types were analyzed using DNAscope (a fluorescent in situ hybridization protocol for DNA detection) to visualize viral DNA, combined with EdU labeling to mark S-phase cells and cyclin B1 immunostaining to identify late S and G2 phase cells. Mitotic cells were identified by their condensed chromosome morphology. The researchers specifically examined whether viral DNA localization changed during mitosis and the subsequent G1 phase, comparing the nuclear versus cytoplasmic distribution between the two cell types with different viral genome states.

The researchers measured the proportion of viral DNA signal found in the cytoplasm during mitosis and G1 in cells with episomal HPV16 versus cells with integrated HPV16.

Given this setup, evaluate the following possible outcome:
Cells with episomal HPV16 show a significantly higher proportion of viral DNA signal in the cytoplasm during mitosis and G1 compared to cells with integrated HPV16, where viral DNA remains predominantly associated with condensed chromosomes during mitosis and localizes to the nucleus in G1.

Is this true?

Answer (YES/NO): YES